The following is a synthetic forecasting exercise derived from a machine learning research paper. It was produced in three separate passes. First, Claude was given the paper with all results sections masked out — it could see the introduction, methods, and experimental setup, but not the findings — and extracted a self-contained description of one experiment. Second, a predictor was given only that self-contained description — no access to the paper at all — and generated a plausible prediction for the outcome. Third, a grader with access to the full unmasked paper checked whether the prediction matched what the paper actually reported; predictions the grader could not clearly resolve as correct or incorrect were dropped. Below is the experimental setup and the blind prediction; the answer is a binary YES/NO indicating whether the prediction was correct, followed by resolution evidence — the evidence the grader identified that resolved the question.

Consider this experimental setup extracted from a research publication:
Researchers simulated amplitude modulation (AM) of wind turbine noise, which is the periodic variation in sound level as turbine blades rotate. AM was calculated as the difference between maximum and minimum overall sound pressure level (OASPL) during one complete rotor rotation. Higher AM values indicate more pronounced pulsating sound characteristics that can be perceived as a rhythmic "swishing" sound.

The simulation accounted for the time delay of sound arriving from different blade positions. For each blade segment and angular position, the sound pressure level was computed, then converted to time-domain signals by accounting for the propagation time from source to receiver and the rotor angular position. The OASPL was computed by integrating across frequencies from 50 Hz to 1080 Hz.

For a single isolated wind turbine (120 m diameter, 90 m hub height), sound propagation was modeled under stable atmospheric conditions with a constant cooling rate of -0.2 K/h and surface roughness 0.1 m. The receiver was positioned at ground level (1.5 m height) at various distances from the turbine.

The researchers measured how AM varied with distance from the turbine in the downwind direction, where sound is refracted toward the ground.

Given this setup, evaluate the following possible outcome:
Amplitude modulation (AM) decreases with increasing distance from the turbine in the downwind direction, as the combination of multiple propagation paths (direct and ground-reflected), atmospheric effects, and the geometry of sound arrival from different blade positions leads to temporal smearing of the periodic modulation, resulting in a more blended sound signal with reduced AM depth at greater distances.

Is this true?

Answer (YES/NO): NO